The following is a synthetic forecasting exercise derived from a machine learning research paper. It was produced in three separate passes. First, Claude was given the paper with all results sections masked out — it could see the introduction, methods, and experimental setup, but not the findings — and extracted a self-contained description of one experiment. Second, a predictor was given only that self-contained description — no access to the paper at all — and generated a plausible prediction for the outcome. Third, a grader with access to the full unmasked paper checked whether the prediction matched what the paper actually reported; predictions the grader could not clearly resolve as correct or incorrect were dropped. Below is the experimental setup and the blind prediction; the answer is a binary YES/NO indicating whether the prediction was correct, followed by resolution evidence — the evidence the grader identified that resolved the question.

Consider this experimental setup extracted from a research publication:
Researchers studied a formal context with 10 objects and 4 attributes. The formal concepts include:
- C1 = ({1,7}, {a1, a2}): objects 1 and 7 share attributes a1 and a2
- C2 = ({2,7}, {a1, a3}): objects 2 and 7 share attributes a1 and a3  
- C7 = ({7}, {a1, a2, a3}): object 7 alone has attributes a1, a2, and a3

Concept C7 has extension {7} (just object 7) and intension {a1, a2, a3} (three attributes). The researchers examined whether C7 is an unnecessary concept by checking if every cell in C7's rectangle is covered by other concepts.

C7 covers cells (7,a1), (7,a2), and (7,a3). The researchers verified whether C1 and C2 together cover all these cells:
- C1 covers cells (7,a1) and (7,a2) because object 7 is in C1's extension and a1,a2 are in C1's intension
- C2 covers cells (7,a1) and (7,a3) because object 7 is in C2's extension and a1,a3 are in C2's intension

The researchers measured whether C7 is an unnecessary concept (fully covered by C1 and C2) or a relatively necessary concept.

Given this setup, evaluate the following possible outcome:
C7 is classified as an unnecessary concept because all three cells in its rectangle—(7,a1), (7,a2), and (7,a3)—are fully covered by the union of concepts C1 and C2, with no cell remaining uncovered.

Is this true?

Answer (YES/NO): YES